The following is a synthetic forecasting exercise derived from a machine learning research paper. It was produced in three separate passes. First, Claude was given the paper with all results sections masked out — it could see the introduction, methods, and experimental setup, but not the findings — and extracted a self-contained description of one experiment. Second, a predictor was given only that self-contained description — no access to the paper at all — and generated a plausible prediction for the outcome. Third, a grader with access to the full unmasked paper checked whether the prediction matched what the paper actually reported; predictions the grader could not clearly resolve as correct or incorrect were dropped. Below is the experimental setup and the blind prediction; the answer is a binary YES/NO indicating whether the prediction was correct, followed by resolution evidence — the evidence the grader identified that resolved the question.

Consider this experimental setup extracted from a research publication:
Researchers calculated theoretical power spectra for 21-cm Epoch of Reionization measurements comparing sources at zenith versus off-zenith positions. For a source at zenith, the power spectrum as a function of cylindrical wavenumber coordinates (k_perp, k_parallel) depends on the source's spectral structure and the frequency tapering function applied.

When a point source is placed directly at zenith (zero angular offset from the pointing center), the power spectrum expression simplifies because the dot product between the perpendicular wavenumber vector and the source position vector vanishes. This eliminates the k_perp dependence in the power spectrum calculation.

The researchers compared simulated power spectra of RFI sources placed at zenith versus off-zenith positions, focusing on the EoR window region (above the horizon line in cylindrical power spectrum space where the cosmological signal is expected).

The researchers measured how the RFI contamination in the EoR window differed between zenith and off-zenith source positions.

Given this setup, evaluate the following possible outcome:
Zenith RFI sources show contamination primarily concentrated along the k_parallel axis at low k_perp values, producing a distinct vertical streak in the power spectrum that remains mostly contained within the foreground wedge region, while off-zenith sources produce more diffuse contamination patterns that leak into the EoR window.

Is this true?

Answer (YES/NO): NO